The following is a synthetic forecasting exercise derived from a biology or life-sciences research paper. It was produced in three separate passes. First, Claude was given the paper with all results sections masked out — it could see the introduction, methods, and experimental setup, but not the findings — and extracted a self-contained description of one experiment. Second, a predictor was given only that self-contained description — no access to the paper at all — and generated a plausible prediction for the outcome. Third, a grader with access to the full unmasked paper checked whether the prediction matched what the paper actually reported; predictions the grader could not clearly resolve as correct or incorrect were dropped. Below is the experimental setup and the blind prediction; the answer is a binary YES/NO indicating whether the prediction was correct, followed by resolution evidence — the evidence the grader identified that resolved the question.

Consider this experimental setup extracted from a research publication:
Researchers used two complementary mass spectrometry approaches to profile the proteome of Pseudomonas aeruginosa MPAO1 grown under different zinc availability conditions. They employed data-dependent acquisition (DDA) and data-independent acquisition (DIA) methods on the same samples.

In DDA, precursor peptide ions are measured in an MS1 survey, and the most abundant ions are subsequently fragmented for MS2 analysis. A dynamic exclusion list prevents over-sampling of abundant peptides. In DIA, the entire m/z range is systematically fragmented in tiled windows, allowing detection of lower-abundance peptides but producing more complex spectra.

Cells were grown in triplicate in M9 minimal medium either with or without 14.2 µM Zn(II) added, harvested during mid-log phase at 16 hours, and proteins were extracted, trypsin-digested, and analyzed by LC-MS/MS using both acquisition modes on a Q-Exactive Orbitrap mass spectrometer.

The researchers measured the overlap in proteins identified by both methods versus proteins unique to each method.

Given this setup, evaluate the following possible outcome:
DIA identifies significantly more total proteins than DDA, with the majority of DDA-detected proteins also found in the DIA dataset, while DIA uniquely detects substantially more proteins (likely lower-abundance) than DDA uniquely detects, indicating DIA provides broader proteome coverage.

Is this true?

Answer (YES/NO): NO